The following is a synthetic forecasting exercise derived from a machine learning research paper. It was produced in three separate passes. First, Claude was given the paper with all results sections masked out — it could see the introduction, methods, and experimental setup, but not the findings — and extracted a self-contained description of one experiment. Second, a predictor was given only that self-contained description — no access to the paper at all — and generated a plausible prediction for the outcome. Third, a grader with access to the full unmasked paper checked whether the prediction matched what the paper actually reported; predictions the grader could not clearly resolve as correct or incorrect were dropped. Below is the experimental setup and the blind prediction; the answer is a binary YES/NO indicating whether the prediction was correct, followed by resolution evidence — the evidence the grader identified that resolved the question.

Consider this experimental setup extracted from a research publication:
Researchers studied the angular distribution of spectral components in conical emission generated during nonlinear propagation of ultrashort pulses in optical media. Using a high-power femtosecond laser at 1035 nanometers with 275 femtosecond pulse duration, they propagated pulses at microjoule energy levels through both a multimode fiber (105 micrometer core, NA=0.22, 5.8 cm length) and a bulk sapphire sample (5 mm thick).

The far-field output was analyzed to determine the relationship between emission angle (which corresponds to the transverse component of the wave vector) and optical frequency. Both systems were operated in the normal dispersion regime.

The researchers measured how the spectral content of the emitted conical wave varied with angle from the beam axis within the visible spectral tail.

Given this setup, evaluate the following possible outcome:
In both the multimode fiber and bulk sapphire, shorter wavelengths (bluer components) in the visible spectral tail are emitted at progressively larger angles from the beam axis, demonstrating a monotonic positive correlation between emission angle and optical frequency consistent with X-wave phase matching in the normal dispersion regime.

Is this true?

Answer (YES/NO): YES